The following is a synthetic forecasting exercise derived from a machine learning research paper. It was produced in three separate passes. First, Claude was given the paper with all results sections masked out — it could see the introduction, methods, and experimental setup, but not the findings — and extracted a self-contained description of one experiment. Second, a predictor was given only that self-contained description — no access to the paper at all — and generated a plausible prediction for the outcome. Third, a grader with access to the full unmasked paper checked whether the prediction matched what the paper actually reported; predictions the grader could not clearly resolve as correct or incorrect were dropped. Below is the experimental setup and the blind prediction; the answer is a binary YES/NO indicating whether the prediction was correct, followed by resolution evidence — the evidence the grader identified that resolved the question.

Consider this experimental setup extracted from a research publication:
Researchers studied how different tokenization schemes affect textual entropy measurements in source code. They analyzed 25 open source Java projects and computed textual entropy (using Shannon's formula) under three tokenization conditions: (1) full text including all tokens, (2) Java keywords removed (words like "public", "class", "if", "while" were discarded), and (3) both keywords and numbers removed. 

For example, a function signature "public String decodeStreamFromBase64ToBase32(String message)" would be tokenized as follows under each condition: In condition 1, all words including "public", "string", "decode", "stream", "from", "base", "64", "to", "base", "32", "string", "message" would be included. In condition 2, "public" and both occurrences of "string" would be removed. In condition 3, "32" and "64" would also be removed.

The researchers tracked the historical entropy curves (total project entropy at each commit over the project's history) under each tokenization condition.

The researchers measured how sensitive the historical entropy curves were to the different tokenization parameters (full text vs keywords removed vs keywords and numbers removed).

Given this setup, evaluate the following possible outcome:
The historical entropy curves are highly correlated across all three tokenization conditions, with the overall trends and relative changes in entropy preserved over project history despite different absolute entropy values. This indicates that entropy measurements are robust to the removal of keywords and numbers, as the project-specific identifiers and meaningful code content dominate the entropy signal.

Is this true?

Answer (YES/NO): YES